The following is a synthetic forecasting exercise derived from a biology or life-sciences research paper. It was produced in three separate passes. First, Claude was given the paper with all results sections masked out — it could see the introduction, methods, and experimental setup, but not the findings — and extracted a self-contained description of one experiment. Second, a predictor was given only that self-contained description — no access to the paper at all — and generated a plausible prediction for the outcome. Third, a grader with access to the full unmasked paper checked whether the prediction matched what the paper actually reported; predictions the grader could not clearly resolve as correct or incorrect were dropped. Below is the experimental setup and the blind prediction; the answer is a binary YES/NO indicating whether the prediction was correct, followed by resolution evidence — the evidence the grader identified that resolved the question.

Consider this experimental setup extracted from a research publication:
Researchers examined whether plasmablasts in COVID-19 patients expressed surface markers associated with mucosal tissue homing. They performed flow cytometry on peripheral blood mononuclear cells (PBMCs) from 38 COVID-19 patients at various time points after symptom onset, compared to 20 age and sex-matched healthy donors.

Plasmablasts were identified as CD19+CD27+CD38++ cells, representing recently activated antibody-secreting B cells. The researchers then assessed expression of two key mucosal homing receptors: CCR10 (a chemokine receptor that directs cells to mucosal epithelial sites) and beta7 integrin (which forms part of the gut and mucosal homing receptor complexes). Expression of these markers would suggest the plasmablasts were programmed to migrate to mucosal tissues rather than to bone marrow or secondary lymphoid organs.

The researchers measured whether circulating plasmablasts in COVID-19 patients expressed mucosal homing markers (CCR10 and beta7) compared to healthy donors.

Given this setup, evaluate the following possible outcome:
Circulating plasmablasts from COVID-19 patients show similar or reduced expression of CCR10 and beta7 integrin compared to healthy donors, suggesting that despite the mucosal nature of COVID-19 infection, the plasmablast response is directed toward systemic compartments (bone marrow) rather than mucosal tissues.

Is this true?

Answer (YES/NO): NO